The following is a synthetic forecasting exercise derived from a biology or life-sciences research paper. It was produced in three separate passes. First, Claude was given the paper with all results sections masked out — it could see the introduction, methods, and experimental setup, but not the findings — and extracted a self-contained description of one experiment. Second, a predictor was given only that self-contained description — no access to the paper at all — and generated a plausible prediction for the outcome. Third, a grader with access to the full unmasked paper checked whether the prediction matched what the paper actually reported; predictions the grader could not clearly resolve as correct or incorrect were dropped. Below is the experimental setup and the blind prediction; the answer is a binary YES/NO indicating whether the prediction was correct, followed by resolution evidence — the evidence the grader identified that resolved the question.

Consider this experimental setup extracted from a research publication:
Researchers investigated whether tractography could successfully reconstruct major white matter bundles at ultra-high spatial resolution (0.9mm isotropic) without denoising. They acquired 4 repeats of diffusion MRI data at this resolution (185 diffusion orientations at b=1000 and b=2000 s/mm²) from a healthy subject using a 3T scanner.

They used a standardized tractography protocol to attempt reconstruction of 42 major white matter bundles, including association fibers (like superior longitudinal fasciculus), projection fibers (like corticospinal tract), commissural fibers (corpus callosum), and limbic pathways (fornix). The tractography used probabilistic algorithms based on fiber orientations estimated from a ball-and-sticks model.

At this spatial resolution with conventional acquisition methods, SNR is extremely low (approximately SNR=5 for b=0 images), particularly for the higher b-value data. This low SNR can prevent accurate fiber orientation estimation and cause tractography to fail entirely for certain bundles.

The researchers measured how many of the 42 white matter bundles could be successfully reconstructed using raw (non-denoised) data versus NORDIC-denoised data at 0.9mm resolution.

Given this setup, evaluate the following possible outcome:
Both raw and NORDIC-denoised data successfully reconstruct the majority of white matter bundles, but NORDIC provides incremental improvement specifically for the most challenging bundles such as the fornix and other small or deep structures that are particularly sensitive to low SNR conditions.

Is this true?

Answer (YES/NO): YES